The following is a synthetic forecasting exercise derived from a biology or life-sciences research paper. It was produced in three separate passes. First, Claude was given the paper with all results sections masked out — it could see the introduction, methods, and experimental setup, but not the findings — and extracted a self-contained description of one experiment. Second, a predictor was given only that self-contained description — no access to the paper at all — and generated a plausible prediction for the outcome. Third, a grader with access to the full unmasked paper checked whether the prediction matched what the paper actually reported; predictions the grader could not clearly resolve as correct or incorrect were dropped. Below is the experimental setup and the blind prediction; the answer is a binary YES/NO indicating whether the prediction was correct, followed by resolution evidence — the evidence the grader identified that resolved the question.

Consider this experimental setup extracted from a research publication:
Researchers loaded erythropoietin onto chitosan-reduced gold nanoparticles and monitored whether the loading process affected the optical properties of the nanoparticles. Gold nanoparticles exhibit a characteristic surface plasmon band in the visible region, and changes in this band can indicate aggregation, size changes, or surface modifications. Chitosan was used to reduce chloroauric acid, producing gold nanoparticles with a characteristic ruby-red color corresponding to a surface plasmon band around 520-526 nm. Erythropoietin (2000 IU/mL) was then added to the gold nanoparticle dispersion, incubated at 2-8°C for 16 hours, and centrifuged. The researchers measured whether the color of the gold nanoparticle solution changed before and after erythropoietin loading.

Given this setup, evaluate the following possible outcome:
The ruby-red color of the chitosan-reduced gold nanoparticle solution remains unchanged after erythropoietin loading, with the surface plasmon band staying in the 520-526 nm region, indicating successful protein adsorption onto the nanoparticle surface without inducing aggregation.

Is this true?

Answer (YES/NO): YES